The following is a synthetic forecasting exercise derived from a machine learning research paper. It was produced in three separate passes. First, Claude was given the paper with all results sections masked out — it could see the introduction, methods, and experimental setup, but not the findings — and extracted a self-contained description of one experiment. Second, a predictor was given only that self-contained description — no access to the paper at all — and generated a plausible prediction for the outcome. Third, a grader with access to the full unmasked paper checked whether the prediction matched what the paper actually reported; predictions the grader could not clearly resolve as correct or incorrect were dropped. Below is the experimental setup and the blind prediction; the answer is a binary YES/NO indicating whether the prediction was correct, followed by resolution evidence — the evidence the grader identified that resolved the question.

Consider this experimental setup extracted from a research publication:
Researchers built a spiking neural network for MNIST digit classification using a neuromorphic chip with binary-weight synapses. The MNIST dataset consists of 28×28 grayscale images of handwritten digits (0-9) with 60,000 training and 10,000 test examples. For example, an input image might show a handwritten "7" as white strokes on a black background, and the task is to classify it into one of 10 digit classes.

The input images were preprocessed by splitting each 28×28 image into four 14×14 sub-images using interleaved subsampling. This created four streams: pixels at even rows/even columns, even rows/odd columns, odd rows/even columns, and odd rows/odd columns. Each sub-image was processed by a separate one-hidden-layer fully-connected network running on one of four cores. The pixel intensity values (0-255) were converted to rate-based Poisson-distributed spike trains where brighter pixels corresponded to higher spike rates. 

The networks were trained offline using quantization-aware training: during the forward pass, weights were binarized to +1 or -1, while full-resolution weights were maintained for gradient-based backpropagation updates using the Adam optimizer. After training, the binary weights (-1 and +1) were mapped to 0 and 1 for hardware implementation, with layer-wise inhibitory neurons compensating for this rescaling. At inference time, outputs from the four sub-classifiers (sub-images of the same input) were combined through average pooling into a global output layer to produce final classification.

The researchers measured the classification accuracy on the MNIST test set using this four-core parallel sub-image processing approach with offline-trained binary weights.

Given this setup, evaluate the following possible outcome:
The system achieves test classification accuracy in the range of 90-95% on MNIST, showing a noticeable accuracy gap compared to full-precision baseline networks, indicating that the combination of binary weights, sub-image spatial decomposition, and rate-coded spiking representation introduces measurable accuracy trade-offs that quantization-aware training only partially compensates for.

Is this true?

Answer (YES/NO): NO